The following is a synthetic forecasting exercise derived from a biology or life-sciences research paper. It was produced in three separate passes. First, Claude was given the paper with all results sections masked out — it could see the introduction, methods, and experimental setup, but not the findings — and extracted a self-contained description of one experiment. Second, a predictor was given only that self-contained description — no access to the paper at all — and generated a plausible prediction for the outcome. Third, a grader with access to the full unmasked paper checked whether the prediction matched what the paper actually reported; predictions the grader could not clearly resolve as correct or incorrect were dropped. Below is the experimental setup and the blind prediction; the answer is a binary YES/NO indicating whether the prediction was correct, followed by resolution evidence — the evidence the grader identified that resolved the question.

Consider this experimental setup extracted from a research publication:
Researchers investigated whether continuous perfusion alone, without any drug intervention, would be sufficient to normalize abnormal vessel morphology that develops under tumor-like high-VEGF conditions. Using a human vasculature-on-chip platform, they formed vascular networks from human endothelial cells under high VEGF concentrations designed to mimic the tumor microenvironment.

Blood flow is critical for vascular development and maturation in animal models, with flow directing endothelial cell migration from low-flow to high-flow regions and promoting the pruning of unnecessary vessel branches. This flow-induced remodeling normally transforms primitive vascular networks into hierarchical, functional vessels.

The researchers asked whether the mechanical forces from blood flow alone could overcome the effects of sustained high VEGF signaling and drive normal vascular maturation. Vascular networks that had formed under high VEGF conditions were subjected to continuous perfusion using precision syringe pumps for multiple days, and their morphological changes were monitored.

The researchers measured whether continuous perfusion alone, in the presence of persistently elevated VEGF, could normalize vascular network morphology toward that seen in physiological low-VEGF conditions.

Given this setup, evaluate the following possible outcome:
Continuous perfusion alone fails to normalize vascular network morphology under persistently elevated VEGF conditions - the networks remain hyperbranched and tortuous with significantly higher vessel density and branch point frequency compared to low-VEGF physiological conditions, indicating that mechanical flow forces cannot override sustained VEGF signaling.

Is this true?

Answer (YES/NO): NO